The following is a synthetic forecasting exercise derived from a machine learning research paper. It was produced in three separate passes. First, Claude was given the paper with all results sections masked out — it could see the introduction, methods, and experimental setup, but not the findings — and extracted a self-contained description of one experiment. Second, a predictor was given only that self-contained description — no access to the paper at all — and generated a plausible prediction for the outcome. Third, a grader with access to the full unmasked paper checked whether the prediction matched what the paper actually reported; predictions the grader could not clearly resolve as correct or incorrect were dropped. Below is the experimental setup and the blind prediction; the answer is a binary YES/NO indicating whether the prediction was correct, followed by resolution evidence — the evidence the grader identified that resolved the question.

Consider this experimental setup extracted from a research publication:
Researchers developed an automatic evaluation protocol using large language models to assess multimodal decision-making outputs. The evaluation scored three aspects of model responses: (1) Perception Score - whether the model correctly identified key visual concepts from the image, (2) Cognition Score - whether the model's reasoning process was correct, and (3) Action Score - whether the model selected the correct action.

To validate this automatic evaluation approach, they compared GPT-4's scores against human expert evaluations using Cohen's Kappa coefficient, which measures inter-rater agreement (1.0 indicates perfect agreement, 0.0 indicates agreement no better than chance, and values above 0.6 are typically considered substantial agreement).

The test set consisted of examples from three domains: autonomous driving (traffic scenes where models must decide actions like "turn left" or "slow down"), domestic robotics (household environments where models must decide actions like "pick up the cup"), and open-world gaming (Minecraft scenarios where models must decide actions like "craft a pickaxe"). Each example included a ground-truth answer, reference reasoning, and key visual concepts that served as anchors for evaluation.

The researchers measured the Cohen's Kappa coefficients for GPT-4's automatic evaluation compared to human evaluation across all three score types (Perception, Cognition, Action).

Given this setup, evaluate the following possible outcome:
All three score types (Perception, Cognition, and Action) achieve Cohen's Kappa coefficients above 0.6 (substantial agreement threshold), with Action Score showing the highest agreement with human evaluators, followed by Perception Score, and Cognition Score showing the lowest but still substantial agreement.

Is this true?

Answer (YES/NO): NO